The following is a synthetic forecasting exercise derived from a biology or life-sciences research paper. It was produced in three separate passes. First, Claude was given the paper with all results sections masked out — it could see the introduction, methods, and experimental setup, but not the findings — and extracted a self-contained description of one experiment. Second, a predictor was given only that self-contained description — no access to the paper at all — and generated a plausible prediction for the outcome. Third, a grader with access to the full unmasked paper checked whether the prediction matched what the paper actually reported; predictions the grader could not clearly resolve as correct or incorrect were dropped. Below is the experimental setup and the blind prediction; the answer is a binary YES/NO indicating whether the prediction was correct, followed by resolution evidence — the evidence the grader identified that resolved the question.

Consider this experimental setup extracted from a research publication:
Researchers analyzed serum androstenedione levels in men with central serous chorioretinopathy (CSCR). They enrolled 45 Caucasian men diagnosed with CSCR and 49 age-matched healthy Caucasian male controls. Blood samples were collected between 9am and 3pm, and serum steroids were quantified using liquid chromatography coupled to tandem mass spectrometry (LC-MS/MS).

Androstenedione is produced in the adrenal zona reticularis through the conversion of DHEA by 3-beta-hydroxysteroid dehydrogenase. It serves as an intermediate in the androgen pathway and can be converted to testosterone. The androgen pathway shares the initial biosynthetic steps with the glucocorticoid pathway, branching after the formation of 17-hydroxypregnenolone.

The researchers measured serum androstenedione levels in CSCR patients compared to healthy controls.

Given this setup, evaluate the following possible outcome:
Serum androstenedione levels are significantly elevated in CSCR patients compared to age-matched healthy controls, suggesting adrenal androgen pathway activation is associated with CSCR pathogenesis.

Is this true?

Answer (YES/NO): NO